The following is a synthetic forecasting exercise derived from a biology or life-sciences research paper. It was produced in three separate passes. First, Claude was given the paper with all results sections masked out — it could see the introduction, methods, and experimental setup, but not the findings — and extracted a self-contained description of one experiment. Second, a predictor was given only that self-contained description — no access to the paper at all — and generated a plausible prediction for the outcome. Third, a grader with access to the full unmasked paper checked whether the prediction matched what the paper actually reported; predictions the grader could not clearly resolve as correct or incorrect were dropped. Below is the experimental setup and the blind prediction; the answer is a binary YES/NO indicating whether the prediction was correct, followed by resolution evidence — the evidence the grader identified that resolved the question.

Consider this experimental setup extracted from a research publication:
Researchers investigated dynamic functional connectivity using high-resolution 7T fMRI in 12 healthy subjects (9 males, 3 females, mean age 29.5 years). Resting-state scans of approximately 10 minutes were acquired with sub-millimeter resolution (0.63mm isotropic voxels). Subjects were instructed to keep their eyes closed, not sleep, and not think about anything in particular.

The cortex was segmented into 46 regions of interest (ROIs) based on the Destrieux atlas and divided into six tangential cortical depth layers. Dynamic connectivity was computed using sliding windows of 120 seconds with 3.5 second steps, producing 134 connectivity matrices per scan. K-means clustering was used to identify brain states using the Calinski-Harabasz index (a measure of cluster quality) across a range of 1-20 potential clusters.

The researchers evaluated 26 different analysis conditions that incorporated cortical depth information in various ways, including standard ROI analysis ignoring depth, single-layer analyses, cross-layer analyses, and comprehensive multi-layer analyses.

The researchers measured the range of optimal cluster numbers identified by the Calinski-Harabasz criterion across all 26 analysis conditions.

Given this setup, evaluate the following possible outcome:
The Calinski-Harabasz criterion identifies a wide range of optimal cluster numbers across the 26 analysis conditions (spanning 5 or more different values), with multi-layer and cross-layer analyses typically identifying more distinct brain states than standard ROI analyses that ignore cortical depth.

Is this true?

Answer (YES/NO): NO